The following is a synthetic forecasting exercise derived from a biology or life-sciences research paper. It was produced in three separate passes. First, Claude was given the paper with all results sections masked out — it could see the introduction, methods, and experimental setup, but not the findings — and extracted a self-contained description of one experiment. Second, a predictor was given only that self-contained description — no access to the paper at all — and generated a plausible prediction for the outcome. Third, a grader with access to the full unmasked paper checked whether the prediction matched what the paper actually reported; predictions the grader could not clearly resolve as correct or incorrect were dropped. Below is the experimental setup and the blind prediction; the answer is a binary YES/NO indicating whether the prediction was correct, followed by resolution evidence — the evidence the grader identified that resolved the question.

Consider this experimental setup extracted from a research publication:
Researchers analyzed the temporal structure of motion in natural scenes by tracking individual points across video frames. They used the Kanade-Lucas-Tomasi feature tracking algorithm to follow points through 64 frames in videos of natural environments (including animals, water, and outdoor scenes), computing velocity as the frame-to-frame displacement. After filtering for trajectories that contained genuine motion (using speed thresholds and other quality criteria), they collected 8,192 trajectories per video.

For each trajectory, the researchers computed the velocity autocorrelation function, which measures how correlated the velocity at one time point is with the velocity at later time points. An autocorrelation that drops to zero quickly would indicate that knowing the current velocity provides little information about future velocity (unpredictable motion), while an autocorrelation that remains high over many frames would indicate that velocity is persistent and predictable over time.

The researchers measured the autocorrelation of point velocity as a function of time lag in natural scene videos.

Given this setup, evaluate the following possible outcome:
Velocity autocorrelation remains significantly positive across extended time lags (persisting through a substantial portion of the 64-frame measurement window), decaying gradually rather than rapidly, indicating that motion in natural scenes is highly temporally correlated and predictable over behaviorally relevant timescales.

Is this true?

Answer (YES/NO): YES